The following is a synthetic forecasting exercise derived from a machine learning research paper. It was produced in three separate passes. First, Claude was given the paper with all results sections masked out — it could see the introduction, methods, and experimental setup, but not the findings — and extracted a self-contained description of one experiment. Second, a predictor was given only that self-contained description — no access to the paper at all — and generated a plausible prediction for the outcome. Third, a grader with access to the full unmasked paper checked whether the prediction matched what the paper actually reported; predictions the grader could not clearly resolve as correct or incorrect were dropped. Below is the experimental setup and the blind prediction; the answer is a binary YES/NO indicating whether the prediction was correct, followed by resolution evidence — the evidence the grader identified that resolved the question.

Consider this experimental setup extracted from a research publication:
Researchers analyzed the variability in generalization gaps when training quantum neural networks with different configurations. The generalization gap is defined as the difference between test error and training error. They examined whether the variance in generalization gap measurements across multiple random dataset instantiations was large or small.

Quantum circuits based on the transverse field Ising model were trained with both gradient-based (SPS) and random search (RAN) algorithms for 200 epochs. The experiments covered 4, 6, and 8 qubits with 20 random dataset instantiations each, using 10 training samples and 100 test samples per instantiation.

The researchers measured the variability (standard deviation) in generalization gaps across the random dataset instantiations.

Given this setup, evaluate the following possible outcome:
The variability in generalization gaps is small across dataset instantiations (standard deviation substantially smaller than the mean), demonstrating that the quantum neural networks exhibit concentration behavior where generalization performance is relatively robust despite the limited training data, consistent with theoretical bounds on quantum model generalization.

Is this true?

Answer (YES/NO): NO